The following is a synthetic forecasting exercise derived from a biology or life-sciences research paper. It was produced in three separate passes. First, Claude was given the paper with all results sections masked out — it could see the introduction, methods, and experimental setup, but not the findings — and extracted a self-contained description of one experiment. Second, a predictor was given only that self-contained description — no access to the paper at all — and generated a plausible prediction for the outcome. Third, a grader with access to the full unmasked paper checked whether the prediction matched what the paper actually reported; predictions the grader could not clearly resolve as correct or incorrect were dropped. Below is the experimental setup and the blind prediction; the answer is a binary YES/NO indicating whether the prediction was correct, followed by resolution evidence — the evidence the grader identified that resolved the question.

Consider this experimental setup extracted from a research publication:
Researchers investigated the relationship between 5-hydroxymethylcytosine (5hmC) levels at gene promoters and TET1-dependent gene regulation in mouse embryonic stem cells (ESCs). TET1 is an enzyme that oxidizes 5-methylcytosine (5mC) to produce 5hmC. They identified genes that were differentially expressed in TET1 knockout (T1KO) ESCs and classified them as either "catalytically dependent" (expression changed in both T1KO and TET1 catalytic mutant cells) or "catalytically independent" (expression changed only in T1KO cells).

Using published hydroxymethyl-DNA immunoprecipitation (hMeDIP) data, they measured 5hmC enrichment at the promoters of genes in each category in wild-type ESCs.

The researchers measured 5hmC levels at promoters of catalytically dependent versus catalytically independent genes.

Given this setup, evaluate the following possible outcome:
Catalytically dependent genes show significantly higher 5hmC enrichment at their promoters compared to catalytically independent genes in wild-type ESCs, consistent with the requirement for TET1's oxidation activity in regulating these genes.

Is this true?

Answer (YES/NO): YES